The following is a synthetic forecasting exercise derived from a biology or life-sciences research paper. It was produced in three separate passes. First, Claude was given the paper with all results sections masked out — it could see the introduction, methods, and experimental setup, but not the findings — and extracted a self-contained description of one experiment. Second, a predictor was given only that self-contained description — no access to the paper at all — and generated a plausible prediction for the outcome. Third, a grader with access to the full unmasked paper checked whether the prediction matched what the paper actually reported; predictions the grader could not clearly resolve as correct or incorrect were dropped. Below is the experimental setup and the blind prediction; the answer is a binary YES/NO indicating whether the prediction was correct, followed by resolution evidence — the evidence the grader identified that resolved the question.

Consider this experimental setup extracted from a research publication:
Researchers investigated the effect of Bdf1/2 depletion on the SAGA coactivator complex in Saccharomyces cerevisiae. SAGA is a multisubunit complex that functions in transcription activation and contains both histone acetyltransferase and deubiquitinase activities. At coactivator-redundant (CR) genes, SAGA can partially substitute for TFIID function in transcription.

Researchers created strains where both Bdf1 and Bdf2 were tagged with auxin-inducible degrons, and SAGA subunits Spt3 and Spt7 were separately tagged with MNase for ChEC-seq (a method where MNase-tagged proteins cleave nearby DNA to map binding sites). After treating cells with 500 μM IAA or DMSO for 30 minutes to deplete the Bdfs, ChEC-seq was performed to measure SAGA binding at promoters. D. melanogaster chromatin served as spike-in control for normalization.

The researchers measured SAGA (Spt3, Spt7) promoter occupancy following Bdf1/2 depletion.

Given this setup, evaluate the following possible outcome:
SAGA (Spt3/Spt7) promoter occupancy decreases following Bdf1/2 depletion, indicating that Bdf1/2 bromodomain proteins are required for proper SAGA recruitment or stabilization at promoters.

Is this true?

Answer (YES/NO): NO